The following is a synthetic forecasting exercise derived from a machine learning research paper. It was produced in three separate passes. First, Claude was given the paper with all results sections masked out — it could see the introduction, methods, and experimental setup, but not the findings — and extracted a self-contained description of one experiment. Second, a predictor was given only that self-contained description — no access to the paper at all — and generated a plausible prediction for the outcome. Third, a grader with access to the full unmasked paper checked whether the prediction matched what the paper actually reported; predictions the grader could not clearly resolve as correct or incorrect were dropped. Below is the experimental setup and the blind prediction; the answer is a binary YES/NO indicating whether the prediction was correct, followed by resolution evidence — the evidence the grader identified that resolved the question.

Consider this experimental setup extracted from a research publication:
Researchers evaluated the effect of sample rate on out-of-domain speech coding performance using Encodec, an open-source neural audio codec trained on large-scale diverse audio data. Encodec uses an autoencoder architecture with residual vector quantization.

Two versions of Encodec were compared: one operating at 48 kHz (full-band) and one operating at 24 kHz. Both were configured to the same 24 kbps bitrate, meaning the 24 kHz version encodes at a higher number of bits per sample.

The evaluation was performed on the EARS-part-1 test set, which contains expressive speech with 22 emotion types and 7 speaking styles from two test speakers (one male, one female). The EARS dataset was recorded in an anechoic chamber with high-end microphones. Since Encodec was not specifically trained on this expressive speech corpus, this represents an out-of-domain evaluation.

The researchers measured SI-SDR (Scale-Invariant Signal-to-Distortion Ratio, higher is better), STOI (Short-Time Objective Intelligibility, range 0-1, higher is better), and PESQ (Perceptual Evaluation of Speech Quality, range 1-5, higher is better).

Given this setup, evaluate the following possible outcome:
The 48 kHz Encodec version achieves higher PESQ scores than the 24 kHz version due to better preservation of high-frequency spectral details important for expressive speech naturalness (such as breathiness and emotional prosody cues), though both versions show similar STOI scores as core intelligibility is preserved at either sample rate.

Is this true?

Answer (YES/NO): NO